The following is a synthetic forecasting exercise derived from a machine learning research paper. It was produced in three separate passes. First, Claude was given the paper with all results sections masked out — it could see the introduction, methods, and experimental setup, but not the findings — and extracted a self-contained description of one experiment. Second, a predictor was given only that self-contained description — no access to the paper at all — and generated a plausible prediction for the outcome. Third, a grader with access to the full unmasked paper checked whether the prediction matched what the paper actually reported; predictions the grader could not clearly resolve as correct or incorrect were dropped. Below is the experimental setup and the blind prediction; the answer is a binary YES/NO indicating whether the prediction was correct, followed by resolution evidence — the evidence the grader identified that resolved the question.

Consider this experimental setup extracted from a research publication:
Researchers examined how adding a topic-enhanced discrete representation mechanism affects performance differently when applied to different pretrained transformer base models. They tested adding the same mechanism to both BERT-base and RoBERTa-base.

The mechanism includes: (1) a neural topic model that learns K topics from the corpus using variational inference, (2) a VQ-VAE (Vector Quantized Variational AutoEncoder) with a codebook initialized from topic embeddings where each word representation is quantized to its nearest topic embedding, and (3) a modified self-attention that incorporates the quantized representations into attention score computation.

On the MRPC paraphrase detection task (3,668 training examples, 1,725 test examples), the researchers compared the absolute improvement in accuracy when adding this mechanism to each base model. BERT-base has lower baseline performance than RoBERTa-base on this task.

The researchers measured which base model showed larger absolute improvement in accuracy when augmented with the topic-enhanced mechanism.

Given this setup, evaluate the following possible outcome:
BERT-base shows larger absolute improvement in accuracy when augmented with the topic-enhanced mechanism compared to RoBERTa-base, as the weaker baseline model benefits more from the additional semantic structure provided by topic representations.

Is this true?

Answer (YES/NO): NO